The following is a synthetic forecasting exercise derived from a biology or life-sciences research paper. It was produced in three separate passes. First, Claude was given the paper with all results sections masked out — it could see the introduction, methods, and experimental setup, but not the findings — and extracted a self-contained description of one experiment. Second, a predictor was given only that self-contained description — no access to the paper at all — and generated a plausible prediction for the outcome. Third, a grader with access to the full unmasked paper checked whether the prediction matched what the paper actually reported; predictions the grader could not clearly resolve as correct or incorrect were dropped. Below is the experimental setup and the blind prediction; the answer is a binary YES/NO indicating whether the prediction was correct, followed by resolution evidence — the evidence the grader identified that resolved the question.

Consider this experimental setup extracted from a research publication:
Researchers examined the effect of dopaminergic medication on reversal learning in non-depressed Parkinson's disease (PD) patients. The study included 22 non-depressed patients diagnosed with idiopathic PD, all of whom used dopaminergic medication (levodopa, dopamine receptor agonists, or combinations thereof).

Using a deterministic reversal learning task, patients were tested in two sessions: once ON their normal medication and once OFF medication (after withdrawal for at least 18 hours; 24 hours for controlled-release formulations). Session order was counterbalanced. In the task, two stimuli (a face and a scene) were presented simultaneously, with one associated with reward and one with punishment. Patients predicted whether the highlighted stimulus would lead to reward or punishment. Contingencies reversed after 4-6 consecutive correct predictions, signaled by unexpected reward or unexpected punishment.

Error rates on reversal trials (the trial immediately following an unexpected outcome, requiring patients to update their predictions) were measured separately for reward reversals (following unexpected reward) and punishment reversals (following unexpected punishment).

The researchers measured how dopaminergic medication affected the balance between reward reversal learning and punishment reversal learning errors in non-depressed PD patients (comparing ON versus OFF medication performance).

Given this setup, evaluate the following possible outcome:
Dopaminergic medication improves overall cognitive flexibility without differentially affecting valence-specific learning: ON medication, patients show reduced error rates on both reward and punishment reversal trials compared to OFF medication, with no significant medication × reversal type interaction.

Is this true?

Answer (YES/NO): NO